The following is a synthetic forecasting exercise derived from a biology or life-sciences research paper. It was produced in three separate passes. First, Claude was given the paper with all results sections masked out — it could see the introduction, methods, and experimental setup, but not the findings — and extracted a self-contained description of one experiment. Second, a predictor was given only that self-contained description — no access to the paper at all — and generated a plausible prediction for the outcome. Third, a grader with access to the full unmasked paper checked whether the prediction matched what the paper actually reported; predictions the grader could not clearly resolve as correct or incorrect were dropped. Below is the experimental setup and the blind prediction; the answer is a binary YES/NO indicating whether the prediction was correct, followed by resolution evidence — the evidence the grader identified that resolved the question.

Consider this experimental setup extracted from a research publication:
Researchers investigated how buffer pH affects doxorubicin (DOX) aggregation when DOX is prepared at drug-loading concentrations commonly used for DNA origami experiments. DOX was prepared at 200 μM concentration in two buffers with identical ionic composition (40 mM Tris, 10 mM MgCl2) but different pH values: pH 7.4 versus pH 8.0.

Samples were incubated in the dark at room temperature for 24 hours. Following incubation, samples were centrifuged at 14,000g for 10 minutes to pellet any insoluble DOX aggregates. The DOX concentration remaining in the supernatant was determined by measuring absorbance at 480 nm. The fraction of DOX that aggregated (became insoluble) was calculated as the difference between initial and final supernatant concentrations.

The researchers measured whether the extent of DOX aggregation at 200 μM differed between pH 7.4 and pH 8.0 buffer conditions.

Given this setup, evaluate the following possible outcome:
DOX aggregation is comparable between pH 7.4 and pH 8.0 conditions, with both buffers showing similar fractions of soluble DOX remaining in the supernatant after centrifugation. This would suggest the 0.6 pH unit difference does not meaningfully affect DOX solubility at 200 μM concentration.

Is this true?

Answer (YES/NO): NO